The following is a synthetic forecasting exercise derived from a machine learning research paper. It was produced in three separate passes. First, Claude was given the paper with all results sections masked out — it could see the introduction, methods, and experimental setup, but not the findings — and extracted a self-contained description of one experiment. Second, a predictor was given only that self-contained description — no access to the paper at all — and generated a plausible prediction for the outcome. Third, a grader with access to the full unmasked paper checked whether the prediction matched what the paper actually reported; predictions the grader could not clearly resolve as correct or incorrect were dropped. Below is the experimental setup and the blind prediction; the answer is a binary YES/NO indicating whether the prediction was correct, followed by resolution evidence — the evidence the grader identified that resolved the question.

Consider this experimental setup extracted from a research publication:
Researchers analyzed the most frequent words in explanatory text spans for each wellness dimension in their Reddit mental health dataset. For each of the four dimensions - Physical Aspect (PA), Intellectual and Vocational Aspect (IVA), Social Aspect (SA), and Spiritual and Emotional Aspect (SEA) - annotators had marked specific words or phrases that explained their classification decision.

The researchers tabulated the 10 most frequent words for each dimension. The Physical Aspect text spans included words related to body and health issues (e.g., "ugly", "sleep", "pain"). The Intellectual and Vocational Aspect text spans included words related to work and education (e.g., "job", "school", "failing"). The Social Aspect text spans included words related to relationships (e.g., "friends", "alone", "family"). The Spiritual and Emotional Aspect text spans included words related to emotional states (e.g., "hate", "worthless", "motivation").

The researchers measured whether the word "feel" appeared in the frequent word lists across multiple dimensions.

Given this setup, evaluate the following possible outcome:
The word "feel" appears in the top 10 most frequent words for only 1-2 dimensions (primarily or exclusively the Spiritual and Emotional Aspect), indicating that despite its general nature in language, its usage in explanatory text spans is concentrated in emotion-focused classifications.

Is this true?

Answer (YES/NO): NO